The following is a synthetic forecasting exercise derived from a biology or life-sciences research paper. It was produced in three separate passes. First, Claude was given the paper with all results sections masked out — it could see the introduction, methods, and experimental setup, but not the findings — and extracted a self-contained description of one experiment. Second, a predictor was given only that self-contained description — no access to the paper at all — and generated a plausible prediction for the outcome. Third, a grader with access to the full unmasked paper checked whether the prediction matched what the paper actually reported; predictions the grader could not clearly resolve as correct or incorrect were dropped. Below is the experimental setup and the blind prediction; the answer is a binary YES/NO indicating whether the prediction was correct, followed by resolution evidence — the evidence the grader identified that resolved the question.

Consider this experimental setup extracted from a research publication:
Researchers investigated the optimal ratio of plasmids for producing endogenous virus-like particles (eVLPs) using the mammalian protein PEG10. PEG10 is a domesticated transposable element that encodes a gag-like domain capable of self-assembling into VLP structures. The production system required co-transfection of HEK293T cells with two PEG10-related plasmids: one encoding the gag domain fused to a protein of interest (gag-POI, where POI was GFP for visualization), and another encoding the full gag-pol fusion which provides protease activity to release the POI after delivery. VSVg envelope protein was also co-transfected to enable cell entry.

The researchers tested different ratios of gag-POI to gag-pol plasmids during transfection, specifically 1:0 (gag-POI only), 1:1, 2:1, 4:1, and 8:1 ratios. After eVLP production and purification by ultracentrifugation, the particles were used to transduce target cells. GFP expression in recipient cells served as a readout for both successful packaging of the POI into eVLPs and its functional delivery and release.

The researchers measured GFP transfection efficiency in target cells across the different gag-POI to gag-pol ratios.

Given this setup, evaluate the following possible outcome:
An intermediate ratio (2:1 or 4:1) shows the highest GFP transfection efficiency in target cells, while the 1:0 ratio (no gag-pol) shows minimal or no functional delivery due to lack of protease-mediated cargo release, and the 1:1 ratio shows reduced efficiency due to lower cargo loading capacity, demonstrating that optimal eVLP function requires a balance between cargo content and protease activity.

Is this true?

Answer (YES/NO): NO